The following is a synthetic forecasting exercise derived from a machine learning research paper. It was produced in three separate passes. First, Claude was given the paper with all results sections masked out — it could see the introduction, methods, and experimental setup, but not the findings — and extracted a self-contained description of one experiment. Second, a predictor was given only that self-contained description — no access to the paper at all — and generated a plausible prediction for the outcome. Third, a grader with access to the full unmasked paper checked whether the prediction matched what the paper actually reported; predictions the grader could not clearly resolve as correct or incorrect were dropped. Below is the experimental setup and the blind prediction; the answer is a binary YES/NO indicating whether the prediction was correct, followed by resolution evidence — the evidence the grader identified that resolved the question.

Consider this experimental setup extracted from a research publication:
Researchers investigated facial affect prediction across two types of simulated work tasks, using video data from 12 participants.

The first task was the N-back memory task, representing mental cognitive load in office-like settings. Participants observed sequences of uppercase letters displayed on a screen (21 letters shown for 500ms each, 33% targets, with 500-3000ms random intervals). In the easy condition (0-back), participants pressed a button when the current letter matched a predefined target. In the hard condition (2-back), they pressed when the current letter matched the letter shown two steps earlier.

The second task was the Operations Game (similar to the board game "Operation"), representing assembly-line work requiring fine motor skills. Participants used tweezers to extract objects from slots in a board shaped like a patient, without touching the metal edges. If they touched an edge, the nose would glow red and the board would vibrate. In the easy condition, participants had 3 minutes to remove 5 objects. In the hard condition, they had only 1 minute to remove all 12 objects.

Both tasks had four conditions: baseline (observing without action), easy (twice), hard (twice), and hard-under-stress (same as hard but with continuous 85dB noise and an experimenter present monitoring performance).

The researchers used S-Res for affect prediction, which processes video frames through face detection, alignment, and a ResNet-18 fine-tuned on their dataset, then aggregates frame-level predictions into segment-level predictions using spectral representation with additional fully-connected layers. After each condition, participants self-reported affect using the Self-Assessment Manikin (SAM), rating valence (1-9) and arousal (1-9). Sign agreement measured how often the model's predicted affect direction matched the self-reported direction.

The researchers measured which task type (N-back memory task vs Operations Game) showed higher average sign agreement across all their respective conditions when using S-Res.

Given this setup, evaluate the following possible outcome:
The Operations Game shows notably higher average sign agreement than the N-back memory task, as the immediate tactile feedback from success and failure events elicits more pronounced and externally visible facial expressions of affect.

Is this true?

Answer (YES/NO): YES